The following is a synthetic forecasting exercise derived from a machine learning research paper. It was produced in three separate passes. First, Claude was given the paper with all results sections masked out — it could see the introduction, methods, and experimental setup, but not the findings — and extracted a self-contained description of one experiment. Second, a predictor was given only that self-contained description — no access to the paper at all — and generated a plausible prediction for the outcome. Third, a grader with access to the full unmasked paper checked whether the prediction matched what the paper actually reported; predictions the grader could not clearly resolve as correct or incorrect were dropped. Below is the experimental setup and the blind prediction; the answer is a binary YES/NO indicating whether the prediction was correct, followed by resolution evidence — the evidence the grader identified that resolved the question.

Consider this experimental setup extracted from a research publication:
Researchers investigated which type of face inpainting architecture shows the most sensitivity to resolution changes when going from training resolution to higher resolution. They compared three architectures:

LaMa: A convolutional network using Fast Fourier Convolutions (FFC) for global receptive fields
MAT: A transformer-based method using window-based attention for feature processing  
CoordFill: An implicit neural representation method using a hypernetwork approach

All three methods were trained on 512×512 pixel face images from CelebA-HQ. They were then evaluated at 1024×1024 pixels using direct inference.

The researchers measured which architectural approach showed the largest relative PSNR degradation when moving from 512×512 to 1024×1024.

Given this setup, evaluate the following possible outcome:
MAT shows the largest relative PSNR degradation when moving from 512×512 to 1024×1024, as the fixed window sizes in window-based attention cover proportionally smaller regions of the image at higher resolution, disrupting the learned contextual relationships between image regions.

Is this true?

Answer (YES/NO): YES